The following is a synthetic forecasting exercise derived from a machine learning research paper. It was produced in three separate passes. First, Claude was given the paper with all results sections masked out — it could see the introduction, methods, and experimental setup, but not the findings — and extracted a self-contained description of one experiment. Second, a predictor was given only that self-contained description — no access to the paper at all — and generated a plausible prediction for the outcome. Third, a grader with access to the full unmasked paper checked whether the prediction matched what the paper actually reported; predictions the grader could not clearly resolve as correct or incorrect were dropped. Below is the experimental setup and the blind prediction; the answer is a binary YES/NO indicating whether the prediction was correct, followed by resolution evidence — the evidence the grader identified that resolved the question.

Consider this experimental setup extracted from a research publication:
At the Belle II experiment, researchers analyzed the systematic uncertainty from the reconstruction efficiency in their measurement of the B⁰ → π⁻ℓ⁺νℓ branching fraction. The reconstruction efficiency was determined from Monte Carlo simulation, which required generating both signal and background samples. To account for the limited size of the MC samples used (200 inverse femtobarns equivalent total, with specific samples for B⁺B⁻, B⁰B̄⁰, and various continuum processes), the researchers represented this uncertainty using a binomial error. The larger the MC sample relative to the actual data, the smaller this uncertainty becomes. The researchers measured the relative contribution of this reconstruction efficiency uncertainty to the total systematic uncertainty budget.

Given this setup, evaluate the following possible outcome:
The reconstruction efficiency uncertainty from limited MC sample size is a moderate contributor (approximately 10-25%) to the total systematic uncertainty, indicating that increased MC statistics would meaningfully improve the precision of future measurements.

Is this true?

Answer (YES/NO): NO